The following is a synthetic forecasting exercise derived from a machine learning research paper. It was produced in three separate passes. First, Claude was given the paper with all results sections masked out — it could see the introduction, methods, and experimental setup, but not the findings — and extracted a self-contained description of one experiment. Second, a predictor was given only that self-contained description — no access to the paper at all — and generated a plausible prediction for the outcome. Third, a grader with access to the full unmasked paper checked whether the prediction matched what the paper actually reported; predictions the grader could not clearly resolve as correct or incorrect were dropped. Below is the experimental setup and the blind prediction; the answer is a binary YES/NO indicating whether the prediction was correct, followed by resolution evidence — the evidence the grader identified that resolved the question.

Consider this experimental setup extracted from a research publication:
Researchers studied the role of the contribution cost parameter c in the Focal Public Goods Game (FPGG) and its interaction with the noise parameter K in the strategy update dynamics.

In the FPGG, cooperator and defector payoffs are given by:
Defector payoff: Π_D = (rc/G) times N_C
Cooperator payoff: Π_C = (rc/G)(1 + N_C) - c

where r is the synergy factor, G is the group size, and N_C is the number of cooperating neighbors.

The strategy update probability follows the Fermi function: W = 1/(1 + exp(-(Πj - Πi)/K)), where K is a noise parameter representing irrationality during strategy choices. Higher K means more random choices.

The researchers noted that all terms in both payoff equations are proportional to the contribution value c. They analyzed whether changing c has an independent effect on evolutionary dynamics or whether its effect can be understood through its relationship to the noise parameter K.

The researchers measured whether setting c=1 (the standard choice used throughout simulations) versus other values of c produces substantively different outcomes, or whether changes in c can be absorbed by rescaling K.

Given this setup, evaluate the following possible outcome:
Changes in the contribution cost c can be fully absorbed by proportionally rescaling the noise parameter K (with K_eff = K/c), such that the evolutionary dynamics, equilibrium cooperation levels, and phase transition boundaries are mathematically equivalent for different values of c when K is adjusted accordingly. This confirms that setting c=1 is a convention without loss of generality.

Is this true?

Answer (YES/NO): YES